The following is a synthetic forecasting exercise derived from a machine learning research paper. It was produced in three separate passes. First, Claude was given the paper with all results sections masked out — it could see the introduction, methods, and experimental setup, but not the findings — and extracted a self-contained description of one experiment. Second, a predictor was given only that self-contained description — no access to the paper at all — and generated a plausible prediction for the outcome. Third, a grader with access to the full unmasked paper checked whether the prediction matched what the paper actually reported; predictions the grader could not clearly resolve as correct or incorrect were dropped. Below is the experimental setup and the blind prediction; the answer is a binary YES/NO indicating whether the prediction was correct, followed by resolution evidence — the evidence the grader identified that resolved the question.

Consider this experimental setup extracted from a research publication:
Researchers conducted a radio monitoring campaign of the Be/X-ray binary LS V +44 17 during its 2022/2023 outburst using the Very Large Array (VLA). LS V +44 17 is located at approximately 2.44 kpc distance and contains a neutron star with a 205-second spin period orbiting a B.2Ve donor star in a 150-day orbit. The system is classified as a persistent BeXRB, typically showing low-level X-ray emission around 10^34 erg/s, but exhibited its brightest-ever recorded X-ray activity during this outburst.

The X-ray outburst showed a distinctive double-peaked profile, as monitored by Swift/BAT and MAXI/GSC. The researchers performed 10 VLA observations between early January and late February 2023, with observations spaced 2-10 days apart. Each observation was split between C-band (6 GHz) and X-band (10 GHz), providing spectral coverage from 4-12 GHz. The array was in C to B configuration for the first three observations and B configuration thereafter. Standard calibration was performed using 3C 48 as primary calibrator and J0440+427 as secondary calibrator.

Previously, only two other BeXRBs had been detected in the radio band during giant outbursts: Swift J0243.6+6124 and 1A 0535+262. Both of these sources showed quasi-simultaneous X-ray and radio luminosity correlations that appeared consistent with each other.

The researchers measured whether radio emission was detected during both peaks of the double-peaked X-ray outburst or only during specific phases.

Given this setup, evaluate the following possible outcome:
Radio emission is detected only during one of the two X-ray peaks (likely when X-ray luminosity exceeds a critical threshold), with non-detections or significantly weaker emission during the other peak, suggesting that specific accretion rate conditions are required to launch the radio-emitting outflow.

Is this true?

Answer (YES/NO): YES